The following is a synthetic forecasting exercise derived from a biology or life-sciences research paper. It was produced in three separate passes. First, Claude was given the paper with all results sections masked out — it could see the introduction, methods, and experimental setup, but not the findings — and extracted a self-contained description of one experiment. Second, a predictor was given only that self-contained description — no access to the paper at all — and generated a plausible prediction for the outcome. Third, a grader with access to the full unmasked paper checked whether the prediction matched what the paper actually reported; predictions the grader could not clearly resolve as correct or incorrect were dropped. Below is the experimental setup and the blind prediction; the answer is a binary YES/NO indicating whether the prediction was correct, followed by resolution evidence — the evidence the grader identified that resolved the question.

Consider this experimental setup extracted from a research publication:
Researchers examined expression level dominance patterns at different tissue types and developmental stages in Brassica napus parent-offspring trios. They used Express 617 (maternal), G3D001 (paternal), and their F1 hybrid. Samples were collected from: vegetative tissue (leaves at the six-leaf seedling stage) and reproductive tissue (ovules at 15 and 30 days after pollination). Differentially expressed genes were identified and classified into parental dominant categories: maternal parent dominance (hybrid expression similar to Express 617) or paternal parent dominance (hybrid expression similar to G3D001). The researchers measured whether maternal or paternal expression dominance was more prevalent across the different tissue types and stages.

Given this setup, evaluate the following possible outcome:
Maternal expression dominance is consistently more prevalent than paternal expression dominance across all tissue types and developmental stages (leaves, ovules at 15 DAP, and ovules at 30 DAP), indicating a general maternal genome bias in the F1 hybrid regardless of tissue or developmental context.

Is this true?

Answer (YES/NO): NO